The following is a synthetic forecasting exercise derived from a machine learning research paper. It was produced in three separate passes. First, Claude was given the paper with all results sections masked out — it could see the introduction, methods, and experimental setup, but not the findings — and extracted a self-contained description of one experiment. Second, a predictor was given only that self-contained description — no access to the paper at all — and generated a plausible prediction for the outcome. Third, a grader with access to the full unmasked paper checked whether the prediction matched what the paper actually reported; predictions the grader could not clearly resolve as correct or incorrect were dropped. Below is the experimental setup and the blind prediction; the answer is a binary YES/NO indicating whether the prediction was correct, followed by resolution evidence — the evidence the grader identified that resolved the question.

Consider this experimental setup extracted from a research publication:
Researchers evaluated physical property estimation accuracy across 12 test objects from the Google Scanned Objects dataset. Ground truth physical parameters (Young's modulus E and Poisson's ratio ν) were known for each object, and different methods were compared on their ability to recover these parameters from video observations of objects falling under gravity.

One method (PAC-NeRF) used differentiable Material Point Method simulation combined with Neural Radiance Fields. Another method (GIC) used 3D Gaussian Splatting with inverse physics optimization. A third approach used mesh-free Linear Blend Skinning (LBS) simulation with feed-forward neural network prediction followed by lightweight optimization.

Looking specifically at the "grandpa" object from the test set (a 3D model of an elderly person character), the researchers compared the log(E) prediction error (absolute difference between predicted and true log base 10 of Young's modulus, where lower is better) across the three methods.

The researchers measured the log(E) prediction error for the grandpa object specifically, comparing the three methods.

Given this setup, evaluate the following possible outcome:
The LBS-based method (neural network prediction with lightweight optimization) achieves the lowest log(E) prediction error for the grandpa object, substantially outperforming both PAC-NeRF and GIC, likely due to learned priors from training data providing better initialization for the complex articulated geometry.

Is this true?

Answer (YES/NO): NO